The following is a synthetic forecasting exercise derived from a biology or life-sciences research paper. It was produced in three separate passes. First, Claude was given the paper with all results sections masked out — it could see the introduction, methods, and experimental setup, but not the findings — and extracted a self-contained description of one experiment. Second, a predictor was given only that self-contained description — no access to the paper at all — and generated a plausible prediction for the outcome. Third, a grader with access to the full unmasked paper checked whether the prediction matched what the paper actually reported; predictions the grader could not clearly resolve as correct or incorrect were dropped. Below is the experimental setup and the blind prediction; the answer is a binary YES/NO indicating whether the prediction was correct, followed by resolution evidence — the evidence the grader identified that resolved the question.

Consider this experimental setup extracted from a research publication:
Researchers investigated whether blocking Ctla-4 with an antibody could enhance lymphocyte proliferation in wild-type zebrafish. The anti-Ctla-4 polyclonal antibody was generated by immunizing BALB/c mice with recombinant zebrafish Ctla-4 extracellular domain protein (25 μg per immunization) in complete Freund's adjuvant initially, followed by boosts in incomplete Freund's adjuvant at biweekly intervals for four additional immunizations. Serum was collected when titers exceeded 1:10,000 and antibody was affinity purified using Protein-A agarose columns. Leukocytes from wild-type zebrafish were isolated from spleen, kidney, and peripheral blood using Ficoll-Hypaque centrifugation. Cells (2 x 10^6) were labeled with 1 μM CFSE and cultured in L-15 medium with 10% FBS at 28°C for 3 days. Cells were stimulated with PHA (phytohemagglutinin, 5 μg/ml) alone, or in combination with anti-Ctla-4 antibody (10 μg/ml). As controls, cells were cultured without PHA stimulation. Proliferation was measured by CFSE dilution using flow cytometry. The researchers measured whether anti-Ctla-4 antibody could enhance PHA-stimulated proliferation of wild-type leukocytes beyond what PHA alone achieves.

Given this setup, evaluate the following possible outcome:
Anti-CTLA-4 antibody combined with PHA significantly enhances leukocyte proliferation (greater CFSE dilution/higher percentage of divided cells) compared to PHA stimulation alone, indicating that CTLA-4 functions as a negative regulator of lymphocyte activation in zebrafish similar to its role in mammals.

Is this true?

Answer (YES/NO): YES